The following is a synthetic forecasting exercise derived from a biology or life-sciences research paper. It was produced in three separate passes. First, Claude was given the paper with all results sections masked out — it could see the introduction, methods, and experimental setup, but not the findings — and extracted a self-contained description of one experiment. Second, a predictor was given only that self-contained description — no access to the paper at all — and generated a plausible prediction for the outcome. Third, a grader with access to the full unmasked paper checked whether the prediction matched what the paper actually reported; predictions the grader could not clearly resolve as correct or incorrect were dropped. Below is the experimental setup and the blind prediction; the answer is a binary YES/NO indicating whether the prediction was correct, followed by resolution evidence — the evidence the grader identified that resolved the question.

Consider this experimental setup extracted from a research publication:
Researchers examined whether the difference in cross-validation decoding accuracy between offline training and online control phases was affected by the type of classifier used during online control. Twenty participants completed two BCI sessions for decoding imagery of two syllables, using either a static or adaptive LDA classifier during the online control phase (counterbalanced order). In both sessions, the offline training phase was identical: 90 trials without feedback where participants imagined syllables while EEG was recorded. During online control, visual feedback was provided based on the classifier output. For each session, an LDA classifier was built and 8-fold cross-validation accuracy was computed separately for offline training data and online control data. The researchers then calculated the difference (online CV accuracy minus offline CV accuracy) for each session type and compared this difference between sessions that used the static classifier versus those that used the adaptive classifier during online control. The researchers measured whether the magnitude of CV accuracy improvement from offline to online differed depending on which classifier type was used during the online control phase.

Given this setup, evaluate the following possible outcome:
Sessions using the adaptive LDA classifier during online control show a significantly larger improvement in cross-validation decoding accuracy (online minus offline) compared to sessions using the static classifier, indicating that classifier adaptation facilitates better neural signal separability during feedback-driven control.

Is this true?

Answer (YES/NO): NO